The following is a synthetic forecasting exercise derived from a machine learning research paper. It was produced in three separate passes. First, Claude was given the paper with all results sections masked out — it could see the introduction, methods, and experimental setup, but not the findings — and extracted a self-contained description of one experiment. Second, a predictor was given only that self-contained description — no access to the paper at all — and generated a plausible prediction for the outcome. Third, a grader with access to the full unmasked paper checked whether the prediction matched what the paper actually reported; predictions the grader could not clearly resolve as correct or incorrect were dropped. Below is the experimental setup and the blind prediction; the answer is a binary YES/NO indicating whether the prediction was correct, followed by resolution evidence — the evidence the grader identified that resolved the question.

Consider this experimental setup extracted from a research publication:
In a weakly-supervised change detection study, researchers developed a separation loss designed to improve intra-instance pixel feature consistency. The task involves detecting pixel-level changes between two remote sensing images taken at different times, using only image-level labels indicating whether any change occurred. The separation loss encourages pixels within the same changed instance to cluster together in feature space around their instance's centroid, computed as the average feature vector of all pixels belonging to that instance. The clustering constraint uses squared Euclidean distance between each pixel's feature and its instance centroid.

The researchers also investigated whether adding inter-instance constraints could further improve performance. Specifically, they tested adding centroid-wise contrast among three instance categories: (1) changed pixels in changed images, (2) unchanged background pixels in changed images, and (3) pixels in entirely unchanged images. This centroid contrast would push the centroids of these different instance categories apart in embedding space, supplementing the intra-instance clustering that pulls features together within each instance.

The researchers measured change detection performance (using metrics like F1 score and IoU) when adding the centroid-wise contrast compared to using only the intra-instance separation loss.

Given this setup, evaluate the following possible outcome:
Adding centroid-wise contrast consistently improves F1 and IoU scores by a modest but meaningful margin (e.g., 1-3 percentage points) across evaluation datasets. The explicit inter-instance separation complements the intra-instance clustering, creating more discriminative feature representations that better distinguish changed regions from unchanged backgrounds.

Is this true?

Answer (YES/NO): NO